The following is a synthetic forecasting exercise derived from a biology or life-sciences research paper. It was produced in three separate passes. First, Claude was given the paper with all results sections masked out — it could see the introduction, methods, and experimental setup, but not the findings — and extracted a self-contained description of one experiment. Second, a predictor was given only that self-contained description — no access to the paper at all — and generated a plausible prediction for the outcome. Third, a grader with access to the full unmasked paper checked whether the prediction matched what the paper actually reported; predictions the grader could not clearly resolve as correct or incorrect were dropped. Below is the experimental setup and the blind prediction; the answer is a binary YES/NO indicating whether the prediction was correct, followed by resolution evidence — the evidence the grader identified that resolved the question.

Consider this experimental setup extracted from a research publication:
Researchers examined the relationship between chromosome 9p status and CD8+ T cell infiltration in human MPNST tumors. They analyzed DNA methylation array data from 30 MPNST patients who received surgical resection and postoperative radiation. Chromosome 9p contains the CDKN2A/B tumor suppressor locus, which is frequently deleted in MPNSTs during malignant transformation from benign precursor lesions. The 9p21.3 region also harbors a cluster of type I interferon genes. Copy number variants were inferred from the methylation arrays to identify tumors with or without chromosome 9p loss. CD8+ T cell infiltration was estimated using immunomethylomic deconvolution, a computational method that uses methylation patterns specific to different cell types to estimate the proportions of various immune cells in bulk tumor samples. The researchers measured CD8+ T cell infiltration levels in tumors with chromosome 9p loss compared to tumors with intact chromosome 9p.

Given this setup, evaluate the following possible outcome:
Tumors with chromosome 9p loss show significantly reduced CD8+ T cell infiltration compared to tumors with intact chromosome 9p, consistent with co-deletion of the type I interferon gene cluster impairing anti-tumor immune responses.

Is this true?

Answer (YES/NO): YES